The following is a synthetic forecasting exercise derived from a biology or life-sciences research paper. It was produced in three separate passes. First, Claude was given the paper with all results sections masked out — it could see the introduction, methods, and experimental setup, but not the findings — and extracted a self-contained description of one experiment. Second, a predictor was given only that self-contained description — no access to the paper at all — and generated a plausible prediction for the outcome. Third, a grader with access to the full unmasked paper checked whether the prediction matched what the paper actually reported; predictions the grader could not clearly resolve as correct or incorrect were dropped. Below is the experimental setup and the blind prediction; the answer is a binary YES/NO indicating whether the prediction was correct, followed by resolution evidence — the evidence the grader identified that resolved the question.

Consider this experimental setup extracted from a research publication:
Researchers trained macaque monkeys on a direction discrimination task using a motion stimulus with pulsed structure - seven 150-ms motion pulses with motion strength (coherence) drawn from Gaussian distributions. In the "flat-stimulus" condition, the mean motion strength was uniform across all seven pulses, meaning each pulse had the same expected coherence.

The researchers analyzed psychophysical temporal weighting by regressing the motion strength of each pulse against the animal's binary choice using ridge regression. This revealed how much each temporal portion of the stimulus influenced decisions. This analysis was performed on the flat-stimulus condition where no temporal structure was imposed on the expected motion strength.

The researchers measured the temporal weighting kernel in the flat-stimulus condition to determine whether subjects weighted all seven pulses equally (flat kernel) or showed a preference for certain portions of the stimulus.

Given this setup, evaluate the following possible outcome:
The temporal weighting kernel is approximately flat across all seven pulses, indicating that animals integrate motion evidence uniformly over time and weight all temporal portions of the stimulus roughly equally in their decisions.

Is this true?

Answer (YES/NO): NO